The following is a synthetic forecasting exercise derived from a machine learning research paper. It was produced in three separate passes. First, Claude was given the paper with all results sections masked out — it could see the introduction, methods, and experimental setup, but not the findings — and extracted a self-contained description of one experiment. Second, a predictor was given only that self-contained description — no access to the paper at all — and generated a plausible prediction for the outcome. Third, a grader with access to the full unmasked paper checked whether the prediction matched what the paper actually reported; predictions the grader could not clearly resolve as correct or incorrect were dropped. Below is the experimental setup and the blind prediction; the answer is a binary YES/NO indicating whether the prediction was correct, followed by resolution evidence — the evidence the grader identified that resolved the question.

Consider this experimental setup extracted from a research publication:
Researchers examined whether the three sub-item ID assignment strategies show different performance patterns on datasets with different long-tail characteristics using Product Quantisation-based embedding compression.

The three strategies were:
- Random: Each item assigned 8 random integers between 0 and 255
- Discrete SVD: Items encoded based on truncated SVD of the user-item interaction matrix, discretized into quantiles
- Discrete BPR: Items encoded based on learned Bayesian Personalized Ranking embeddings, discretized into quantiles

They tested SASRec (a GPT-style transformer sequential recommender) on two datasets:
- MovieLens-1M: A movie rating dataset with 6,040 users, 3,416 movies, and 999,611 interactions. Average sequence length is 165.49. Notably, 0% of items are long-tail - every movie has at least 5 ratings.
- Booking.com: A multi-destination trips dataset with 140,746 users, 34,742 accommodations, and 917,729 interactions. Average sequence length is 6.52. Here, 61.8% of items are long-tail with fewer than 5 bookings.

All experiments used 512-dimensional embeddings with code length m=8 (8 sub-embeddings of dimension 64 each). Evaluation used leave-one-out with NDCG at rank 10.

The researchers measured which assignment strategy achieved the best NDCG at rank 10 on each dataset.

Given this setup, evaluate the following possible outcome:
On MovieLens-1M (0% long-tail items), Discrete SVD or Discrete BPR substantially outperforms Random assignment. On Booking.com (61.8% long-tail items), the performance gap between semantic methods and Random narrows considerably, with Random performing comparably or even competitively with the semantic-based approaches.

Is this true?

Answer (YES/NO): NO